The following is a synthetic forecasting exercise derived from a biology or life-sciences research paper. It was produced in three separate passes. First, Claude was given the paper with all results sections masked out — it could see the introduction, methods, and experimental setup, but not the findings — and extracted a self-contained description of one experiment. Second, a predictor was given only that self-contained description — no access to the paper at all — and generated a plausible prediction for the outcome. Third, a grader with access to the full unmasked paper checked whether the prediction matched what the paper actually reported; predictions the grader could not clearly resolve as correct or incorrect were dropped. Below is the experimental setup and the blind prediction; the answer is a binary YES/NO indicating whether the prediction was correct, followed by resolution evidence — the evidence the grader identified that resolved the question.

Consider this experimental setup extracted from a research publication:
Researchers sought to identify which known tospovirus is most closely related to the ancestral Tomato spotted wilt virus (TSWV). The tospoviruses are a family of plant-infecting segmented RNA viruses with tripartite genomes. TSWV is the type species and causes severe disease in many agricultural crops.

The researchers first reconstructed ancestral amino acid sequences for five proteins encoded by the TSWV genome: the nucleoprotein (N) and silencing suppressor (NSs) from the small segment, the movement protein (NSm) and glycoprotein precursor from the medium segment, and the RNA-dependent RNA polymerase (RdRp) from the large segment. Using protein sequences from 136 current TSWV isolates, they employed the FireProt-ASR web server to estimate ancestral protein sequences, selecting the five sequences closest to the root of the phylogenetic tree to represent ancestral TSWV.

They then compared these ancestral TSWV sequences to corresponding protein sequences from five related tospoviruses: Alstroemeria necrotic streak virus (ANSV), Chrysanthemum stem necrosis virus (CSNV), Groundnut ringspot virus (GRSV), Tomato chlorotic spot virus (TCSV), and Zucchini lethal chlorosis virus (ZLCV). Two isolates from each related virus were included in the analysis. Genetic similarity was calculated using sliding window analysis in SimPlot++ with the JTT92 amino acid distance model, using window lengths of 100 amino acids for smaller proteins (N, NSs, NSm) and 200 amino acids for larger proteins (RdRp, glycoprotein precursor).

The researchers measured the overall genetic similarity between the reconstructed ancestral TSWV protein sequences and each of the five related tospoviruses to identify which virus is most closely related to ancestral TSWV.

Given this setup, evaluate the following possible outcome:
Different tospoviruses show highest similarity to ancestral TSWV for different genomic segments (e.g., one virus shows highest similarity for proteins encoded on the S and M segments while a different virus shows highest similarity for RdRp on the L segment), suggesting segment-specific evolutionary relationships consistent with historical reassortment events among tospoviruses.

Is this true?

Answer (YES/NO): YES